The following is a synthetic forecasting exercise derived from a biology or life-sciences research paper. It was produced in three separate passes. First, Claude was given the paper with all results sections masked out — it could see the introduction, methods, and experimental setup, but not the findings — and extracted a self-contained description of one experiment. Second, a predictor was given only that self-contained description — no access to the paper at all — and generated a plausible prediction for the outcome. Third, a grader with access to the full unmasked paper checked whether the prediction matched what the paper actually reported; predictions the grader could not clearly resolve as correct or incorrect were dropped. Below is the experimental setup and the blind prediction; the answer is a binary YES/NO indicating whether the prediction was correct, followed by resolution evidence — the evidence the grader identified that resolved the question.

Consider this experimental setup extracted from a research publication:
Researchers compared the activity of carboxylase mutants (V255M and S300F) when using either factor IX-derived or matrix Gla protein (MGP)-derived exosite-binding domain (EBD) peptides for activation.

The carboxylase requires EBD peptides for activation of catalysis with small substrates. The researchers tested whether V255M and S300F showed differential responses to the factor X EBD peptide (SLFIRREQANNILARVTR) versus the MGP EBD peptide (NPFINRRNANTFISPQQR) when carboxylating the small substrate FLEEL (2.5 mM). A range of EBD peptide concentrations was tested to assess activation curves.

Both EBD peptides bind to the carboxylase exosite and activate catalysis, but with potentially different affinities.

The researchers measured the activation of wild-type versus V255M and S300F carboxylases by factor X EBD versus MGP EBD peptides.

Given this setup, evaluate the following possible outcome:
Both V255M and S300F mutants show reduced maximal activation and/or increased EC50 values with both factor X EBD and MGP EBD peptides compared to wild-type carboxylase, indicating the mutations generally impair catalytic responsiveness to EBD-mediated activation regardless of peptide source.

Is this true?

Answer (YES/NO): NO